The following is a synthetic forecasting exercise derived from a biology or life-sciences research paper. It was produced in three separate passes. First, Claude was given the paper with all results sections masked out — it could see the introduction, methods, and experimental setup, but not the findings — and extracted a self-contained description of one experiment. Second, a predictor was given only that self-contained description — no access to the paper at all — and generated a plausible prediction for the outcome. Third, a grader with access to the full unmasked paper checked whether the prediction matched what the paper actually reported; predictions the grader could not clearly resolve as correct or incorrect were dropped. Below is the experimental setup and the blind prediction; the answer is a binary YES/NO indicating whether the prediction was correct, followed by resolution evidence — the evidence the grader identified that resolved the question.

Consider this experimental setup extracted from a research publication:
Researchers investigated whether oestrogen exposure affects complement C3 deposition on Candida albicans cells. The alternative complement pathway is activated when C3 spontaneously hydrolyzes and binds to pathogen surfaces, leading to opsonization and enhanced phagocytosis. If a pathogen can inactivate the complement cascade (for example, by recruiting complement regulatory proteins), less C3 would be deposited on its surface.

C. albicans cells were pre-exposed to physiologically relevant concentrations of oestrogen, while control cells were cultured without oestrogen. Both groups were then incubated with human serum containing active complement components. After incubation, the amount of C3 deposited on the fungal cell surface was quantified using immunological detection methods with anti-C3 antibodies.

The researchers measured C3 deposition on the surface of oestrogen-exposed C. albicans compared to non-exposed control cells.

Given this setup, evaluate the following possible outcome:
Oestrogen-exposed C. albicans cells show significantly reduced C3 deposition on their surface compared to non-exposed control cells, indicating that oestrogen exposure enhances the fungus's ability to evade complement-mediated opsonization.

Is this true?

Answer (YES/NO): NO